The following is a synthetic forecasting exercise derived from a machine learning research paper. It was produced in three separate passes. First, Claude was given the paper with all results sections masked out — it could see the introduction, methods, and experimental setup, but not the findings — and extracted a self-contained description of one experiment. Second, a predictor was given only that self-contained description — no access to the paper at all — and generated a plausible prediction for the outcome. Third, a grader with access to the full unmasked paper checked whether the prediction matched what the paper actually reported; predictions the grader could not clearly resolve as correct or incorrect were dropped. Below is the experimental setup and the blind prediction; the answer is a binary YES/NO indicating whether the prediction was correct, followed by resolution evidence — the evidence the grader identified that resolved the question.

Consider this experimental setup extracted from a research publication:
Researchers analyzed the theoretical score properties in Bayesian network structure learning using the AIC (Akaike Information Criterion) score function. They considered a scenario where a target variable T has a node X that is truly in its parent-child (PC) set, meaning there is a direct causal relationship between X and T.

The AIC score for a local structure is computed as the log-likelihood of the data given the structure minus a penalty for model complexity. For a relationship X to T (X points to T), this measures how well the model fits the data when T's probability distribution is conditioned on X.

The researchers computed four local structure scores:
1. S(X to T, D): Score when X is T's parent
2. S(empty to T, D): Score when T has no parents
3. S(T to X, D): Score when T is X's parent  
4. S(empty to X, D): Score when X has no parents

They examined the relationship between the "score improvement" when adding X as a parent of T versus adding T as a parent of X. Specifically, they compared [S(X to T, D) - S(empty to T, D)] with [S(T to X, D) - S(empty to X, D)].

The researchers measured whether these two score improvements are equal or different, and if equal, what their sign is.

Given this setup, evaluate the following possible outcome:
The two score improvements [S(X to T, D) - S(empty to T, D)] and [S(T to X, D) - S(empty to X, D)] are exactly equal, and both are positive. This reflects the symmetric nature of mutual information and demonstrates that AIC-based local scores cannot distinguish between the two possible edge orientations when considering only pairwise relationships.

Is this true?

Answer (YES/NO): YES